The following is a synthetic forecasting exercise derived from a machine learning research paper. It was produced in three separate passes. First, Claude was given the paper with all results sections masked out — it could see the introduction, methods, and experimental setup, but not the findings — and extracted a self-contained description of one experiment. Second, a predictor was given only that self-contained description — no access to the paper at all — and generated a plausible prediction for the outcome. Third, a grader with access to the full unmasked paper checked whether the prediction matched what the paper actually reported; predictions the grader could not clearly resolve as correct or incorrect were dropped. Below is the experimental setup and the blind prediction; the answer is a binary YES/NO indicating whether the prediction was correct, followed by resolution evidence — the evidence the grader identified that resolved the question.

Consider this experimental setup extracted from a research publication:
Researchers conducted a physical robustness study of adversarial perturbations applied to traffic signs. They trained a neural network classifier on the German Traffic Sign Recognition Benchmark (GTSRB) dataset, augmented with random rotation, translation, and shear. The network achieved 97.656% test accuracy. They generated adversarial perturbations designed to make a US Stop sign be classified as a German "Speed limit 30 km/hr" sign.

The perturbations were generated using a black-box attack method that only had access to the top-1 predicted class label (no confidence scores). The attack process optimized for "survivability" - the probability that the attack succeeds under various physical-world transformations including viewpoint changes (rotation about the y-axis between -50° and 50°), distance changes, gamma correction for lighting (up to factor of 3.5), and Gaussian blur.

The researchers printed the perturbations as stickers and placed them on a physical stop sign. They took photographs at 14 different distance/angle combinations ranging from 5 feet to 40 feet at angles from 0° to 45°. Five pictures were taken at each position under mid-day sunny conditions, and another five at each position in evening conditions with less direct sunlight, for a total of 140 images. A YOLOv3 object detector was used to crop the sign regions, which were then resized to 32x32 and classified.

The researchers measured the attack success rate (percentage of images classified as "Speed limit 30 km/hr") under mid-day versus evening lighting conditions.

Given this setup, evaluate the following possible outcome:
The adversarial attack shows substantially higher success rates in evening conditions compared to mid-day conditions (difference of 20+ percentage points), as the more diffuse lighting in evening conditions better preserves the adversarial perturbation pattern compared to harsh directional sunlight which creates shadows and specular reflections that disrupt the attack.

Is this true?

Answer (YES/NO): NO